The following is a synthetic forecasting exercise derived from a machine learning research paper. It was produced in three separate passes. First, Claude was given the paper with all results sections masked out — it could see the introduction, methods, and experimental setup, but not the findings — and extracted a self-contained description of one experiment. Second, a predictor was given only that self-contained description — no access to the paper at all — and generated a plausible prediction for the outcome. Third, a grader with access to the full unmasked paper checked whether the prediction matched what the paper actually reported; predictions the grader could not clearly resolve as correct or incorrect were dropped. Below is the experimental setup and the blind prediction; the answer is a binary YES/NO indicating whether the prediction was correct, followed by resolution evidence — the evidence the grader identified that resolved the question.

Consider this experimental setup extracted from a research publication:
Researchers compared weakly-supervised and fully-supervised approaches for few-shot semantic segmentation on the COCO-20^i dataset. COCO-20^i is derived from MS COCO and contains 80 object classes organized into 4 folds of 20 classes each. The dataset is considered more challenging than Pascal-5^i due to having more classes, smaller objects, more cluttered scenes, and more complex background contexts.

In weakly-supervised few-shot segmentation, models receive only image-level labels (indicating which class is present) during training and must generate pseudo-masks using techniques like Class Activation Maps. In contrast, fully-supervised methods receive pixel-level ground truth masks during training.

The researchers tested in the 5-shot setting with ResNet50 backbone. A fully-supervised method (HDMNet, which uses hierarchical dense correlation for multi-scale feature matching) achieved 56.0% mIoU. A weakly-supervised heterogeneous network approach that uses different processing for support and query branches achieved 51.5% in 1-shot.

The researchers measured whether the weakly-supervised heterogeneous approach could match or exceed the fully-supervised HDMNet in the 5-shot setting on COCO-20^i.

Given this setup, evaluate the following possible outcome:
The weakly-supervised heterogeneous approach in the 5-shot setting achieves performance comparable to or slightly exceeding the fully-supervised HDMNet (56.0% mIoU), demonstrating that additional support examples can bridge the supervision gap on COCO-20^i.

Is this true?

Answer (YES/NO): NO